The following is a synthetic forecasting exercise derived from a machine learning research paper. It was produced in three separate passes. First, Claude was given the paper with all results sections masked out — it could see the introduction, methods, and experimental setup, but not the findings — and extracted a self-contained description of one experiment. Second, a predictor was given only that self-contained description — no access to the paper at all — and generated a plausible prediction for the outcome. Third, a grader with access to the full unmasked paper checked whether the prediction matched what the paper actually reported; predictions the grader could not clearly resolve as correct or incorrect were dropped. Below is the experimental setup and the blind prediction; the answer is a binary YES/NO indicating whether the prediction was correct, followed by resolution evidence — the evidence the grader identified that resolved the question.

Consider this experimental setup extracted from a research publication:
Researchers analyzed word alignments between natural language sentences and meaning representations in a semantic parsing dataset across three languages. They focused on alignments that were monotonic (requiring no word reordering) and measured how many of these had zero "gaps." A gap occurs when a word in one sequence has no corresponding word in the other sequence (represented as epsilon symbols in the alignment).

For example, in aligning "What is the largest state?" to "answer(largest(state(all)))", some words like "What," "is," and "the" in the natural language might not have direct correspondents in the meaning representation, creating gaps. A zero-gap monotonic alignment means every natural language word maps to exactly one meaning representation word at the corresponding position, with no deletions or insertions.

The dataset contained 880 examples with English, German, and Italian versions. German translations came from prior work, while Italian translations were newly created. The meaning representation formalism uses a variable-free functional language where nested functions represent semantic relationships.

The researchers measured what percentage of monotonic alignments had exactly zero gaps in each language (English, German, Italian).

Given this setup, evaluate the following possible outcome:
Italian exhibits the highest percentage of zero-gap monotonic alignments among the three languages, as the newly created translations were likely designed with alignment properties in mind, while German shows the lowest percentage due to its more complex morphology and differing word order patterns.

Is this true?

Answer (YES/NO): NO